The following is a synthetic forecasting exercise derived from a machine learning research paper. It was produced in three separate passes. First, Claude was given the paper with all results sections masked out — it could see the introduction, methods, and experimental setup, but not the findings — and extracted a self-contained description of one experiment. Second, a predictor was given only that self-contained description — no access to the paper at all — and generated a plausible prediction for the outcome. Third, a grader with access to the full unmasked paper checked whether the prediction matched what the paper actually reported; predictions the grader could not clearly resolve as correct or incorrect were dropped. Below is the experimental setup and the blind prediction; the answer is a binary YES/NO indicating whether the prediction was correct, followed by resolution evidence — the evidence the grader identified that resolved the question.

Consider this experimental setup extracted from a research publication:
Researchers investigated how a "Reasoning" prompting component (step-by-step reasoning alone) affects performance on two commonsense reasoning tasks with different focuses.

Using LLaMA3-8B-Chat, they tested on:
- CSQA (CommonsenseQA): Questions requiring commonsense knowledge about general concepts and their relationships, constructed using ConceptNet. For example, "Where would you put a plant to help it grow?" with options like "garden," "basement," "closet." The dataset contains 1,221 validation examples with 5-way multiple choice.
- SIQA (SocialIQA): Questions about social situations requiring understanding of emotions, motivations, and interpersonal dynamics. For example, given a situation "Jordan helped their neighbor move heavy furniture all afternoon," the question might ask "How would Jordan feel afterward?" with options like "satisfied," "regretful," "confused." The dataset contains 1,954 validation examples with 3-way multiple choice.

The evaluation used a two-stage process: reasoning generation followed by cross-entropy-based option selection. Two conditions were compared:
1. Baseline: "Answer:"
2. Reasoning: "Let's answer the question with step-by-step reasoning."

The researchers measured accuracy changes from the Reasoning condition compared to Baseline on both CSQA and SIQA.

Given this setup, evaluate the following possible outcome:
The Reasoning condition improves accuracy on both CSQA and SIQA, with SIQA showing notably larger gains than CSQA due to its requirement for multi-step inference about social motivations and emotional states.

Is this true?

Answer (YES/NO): NO